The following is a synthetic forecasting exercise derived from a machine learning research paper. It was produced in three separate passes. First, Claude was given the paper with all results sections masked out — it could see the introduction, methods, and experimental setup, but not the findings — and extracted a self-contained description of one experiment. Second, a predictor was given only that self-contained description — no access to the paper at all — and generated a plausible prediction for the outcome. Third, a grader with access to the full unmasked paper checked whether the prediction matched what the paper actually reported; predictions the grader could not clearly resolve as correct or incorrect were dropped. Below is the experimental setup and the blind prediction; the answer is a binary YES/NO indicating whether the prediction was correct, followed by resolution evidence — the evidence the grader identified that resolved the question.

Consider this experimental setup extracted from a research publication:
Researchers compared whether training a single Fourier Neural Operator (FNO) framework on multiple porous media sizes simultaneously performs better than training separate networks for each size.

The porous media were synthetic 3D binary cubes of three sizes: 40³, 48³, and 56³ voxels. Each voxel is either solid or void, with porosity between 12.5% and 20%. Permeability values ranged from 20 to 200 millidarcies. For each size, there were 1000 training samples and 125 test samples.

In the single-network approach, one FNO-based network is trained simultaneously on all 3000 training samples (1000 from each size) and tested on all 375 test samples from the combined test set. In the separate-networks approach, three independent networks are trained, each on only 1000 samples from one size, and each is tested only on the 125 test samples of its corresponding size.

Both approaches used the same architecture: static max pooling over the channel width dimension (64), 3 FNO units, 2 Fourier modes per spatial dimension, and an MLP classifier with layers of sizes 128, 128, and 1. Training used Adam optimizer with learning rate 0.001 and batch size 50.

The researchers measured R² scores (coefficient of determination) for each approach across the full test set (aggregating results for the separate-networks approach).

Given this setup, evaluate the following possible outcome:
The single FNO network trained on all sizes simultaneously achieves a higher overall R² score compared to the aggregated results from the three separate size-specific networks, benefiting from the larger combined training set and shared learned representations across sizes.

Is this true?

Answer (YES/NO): NO